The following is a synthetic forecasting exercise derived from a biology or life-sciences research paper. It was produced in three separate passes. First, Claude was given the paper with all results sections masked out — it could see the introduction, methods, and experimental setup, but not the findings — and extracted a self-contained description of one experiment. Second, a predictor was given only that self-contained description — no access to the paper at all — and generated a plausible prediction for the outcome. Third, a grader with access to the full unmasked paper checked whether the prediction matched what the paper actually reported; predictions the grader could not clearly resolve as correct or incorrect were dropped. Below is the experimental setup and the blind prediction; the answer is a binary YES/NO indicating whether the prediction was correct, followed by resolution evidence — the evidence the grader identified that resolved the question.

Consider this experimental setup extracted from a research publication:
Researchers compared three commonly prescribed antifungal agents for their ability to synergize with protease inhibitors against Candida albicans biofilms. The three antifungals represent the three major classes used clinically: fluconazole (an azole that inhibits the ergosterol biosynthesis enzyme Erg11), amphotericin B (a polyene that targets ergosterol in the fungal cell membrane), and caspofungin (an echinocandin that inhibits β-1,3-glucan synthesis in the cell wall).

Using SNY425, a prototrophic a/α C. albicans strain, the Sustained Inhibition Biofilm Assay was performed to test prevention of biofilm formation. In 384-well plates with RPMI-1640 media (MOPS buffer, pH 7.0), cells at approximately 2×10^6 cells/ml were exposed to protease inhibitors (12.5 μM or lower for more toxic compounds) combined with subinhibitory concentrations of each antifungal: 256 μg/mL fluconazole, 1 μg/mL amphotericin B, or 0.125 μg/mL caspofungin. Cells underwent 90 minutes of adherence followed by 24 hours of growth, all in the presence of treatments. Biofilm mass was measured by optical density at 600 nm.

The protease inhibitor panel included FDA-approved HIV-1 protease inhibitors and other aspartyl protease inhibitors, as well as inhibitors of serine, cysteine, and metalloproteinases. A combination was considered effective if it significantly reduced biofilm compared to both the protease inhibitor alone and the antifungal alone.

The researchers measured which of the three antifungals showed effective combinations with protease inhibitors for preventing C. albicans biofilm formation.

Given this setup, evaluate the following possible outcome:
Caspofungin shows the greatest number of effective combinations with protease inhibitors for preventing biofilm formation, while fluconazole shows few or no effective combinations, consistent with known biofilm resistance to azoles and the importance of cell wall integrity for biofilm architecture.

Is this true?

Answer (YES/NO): NO